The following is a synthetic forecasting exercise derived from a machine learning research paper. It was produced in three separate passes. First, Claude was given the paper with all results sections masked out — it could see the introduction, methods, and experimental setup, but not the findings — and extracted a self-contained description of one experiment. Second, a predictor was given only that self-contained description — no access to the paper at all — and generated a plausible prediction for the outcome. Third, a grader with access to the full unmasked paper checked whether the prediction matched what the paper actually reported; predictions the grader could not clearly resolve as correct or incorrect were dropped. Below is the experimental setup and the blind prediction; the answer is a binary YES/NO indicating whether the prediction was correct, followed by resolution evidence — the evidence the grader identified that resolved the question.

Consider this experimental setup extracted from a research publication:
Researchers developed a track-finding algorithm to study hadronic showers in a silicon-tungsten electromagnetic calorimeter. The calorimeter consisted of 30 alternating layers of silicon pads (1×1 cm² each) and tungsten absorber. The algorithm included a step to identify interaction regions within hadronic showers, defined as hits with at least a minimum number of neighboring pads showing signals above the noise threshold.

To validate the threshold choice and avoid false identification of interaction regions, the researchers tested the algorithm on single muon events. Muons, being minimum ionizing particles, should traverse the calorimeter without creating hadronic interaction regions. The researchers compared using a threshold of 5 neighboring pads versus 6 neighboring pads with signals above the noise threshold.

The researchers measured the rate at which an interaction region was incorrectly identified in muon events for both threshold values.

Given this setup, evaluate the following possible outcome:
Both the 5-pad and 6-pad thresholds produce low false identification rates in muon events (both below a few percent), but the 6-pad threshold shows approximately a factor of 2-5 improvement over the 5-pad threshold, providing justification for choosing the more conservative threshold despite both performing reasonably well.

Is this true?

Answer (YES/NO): NO